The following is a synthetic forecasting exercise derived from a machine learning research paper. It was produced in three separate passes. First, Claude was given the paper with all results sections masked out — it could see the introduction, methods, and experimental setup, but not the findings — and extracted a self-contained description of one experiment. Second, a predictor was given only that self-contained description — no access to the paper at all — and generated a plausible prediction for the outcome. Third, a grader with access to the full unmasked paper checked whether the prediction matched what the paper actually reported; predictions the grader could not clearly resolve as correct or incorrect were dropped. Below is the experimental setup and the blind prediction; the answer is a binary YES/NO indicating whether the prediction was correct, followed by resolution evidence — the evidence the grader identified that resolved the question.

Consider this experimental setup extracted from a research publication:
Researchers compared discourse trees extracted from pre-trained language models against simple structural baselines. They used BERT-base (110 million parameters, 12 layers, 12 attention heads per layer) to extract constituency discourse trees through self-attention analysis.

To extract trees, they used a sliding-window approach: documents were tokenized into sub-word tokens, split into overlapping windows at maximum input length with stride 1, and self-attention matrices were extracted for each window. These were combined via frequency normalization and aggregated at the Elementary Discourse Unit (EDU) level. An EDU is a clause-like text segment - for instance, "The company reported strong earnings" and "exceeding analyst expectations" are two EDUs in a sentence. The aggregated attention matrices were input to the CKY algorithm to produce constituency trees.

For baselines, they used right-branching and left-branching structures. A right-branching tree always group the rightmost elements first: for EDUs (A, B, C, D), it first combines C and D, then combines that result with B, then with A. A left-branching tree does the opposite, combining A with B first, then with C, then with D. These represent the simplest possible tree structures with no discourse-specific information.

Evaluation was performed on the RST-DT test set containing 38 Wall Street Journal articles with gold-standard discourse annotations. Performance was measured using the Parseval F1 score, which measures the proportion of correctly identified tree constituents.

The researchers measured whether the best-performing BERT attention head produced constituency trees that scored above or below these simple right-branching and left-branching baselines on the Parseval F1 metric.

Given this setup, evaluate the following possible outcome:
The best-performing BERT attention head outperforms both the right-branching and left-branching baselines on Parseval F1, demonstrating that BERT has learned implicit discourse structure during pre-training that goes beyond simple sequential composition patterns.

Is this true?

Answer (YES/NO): YES